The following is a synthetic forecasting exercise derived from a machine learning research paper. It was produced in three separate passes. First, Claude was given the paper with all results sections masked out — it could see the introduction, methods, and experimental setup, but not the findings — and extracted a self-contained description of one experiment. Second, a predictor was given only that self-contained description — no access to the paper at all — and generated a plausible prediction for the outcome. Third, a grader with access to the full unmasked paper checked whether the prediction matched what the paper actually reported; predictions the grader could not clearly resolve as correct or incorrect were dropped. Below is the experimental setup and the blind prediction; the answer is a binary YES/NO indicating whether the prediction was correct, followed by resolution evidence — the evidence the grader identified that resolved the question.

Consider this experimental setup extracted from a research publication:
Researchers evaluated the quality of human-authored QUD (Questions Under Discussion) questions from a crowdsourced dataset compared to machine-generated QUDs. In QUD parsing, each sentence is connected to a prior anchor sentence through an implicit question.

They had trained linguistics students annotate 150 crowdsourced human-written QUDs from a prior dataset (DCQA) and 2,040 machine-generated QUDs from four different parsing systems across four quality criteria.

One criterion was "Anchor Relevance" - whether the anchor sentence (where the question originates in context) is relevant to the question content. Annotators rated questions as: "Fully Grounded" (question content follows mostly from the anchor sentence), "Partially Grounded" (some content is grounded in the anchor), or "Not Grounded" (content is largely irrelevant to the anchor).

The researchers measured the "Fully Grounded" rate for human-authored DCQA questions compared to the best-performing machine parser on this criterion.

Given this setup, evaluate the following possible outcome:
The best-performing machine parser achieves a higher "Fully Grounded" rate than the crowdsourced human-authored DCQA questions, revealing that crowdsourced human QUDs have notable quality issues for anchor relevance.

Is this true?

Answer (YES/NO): NO